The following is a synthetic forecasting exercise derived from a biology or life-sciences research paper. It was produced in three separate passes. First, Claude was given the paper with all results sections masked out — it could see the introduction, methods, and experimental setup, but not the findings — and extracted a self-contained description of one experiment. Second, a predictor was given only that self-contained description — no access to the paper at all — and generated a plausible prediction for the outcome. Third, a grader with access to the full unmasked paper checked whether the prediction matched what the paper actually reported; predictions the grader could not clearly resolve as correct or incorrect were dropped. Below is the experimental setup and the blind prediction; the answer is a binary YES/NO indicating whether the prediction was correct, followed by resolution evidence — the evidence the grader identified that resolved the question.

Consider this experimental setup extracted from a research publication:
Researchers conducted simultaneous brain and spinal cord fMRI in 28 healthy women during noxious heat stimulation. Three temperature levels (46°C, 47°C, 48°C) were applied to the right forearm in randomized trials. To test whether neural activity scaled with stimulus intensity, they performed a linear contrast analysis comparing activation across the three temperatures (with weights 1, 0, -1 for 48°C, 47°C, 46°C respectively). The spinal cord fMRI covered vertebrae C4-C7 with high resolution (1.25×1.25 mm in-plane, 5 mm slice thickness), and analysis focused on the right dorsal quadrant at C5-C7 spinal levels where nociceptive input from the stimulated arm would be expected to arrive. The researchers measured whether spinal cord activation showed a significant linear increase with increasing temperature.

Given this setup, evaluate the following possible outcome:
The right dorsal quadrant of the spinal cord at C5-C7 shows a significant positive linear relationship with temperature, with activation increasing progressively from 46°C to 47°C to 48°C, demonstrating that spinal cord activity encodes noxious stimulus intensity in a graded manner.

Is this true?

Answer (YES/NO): YES